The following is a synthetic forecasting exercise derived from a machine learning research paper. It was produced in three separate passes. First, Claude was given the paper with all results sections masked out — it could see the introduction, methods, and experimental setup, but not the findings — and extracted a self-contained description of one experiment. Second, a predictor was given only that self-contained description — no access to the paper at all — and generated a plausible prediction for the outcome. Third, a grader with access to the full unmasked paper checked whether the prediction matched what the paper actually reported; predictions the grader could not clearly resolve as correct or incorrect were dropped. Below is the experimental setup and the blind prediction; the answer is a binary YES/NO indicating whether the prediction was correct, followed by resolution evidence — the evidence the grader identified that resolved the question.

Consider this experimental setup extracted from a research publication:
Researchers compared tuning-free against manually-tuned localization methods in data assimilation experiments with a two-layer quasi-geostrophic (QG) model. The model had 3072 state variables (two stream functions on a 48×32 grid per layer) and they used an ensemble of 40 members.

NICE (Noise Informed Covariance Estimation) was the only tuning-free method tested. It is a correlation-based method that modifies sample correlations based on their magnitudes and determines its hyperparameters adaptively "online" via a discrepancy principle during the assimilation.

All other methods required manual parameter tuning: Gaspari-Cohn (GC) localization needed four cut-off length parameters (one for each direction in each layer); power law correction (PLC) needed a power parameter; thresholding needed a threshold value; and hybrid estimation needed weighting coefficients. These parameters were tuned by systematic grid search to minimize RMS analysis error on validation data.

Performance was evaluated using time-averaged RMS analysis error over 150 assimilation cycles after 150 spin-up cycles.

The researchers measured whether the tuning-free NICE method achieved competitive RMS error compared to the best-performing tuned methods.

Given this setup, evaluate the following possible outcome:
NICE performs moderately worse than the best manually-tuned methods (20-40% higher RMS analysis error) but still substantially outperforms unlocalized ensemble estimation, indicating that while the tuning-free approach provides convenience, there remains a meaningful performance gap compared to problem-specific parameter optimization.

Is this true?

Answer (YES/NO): NO